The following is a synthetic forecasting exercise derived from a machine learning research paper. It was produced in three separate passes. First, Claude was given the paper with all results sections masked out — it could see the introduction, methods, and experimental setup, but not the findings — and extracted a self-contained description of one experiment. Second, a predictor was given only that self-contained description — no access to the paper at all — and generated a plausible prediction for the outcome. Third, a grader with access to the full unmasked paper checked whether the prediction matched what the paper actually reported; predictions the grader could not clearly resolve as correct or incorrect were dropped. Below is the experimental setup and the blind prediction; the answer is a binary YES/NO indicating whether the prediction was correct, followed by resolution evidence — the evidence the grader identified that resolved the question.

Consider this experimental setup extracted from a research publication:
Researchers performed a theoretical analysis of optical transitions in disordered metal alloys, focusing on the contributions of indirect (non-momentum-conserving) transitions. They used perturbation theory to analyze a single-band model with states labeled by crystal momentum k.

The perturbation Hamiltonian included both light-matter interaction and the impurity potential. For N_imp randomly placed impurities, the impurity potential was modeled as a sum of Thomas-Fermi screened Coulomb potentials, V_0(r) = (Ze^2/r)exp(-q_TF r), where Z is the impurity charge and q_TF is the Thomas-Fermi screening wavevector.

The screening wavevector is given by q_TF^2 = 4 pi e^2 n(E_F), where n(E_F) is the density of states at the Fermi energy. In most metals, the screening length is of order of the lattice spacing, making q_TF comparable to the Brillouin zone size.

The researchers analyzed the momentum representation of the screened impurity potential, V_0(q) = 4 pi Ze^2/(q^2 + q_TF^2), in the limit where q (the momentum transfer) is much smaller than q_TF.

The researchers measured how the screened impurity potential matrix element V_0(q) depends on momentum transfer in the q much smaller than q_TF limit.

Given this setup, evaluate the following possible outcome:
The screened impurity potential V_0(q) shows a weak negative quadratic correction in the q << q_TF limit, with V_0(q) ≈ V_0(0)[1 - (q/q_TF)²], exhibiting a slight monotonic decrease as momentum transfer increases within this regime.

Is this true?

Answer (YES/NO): NO